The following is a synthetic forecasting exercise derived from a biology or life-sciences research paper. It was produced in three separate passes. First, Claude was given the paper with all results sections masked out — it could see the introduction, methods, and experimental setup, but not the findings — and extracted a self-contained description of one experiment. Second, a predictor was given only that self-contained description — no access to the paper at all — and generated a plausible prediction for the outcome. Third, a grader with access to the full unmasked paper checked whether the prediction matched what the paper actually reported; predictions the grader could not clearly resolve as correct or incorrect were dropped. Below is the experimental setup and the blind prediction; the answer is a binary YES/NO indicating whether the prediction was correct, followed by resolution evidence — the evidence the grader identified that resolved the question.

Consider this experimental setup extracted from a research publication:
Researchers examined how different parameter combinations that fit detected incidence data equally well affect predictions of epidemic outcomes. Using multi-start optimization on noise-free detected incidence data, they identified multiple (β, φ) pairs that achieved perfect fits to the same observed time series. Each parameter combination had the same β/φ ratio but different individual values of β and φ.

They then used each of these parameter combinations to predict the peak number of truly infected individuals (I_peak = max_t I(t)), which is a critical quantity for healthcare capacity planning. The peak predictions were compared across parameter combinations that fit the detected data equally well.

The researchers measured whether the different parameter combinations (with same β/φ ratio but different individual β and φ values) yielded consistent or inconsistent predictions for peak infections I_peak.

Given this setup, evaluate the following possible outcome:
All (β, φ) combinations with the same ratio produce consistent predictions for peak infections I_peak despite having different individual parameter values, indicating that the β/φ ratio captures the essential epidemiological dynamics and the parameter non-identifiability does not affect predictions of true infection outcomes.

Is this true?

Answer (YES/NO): NO